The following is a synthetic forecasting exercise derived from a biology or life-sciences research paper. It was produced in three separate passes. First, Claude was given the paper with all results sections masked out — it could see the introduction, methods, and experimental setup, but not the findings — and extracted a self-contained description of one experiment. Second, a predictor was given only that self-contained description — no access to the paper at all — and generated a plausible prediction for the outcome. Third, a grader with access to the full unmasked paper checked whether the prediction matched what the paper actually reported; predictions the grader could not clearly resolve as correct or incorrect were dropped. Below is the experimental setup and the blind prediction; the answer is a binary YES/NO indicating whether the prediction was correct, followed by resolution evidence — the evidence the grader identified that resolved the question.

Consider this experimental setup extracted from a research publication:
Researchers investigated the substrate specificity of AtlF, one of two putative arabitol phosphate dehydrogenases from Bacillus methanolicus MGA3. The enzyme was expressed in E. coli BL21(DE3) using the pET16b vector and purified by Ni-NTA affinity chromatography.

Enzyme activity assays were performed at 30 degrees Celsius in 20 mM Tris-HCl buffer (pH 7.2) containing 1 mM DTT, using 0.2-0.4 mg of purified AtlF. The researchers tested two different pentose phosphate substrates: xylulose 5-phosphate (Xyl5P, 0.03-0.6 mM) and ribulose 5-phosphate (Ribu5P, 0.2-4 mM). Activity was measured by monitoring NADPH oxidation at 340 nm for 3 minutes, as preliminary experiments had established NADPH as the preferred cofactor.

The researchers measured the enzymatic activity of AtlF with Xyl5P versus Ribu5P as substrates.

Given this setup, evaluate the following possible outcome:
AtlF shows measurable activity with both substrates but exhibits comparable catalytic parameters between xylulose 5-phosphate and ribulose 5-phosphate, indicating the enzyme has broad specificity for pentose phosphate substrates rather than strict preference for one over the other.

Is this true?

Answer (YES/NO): NO